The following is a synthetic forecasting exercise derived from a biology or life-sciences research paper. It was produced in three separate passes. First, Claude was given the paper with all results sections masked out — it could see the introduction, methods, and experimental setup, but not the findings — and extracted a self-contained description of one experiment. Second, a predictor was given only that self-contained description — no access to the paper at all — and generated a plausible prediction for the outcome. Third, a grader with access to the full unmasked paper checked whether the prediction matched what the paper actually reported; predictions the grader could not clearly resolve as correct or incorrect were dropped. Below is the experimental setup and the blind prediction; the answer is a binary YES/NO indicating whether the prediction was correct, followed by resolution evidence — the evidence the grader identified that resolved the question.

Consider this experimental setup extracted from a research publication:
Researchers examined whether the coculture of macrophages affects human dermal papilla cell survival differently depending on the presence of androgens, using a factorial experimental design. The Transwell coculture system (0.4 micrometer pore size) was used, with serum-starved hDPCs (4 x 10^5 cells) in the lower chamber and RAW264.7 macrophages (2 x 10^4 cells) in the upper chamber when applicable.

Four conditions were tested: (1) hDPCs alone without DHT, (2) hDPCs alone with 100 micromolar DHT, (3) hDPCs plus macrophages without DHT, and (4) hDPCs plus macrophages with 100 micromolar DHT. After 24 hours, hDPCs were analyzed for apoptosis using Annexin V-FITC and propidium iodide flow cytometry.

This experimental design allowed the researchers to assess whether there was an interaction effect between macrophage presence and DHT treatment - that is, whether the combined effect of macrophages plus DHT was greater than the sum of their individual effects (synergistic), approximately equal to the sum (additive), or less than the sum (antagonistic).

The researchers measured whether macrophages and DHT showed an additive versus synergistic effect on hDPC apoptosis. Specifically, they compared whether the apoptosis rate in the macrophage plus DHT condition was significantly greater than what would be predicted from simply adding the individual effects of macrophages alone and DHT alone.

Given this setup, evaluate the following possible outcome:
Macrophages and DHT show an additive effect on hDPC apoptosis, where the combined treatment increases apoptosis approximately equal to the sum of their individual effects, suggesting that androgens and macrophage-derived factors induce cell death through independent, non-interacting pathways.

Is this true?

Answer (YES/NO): NO